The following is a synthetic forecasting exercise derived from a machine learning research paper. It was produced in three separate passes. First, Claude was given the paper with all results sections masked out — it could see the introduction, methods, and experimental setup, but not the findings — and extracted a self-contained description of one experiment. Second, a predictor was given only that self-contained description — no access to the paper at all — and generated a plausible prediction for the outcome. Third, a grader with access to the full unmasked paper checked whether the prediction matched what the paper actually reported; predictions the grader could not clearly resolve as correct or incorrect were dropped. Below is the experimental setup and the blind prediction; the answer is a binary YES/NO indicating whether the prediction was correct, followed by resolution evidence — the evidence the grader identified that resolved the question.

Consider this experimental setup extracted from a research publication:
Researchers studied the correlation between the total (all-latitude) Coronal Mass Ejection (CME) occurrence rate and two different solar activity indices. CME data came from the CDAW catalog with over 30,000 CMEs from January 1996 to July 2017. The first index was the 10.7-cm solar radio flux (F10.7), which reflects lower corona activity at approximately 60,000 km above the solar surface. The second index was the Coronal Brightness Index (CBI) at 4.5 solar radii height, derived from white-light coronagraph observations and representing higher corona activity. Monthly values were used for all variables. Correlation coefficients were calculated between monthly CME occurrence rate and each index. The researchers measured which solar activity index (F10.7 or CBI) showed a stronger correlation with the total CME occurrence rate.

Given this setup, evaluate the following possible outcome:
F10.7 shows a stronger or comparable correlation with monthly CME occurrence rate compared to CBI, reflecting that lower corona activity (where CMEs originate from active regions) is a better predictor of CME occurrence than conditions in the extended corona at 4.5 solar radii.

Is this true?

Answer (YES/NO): YES